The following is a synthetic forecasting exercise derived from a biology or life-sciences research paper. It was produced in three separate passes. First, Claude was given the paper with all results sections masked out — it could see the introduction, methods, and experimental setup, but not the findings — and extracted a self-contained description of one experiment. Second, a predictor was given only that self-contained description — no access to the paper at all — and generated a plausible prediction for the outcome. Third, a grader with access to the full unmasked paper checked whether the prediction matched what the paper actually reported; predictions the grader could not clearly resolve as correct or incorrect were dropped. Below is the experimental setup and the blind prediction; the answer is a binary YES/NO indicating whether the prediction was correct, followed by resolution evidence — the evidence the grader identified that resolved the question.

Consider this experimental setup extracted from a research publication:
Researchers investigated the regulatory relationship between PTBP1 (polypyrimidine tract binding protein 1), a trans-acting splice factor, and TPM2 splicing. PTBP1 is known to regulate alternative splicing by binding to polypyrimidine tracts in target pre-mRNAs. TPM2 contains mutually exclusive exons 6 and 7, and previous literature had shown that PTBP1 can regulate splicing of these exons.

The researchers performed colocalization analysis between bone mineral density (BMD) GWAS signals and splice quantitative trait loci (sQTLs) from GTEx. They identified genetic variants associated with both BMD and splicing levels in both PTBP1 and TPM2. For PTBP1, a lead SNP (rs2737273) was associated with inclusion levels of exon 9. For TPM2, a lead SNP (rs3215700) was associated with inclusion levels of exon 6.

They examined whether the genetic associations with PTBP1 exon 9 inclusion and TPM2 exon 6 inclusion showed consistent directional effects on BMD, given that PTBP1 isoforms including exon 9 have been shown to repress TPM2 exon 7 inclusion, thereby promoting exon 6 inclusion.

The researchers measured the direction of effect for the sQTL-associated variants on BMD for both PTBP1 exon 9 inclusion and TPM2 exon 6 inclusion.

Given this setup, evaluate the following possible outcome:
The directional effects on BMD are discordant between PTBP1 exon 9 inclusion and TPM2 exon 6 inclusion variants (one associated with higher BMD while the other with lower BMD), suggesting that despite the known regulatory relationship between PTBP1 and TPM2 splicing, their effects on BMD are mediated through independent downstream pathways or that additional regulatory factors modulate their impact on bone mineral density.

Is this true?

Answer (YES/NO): NO